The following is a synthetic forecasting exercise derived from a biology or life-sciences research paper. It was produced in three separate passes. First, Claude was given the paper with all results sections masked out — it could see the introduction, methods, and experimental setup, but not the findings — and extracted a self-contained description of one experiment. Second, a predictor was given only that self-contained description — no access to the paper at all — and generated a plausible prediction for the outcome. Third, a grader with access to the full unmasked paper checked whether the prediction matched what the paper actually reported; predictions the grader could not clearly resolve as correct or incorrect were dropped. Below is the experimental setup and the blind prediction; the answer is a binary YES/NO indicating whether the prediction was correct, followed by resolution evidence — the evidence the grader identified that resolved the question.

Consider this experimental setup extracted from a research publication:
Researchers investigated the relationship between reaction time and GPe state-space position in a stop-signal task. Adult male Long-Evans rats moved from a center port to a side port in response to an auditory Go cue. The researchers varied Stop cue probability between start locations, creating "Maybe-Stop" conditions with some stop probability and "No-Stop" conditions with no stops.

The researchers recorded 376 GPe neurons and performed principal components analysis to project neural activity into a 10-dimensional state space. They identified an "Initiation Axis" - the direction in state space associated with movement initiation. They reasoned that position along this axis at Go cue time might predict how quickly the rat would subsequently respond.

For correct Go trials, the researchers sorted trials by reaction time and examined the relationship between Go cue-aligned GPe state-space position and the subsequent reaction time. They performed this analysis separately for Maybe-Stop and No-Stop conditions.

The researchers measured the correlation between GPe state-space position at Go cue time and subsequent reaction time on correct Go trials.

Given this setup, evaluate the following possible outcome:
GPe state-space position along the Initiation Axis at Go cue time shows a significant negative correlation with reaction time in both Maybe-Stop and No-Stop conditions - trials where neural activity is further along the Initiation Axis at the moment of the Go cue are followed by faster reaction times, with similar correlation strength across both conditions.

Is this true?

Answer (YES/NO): NO